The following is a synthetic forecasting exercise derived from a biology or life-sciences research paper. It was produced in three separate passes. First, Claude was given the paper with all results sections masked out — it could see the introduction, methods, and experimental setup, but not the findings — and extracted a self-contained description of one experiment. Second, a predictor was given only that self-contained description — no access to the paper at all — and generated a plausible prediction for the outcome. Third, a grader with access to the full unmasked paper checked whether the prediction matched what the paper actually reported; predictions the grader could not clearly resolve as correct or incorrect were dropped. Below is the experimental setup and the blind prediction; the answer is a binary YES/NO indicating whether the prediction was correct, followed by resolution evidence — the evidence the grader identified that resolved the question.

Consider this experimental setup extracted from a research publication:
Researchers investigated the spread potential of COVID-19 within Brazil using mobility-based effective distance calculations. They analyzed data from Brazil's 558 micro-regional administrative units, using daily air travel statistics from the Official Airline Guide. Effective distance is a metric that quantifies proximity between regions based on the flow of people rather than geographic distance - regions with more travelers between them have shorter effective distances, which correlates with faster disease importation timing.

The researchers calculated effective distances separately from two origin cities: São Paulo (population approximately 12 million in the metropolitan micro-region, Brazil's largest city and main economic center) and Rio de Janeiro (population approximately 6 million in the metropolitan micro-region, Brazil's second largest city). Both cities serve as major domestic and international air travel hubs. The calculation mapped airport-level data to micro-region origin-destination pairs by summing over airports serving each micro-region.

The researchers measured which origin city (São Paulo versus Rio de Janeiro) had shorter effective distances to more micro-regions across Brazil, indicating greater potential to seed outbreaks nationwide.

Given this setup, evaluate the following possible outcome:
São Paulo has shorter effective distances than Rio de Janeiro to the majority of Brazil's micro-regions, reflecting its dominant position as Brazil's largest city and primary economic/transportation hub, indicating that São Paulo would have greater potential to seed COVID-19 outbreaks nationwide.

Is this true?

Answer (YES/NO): YES